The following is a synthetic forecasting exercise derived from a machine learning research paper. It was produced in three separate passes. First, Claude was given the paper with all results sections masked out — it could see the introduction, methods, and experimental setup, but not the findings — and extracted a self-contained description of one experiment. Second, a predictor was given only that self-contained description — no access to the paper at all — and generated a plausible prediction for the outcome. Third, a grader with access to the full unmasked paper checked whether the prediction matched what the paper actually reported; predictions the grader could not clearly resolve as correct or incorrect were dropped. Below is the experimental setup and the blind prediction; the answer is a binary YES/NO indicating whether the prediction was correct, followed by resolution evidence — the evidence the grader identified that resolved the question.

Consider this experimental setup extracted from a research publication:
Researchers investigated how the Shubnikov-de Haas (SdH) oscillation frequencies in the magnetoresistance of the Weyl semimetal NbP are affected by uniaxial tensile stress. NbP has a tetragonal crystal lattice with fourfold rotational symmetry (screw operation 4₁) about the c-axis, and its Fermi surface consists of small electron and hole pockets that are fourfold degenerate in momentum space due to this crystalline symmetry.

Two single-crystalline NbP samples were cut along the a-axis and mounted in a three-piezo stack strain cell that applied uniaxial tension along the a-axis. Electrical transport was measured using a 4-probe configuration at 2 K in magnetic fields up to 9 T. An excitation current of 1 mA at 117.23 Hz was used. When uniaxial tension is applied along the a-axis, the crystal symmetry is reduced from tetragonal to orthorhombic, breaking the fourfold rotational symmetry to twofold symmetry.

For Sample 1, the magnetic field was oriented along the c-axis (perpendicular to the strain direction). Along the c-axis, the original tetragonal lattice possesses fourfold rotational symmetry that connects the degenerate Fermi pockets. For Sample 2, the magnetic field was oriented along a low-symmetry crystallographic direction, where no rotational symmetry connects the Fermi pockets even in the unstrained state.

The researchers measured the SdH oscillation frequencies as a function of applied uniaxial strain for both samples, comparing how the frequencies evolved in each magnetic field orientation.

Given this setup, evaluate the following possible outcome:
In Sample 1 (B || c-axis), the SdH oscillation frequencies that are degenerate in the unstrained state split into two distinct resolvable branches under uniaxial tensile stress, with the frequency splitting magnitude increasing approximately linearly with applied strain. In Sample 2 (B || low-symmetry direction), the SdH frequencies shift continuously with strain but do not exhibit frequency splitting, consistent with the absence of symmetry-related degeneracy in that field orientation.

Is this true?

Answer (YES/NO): YES